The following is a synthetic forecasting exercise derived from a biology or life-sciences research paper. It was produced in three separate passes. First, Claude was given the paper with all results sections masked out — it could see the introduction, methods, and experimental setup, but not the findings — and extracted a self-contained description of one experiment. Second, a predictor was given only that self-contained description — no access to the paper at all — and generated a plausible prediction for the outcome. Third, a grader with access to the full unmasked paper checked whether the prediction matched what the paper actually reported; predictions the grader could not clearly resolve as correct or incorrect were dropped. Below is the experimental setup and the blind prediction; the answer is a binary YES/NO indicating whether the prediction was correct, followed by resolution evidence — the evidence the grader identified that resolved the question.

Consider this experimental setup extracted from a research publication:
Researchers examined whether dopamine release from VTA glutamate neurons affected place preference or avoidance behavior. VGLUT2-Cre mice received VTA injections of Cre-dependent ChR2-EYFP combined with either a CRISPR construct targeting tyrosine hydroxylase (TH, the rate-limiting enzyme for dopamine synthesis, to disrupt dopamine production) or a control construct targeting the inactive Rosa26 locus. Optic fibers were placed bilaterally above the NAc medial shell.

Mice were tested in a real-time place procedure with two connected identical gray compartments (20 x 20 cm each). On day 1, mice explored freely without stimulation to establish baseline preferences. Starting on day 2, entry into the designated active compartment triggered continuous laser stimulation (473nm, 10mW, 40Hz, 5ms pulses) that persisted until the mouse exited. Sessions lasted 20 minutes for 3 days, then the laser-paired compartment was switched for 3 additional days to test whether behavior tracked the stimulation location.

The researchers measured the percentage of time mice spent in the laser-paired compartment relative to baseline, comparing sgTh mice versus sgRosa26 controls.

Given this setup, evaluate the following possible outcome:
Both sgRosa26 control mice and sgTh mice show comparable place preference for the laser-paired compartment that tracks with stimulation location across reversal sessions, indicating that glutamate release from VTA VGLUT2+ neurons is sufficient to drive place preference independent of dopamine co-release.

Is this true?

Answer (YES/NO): NO